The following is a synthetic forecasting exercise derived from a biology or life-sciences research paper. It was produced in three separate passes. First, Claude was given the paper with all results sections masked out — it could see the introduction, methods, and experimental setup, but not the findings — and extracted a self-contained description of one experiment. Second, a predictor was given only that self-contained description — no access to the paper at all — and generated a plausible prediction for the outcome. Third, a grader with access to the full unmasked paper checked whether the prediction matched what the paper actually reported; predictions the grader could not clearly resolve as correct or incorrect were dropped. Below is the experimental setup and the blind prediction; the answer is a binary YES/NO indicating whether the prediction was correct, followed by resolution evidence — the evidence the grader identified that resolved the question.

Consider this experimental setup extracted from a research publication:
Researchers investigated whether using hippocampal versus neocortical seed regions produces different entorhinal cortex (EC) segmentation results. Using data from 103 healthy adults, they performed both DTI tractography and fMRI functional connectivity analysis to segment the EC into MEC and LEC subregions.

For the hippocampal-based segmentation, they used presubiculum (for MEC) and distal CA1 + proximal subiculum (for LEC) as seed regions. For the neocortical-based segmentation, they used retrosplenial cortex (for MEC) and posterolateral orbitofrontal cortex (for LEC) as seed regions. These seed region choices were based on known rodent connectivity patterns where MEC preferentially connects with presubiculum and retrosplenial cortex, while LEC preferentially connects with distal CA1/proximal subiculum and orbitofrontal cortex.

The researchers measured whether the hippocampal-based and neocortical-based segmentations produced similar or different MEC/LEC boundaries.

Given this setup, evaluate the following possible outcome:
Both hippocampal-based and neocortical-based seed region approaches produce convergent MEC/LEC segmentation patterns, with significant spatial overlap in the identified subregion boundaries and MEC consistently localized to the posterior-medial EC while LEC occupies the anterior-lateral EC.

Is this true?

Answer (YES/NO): YES